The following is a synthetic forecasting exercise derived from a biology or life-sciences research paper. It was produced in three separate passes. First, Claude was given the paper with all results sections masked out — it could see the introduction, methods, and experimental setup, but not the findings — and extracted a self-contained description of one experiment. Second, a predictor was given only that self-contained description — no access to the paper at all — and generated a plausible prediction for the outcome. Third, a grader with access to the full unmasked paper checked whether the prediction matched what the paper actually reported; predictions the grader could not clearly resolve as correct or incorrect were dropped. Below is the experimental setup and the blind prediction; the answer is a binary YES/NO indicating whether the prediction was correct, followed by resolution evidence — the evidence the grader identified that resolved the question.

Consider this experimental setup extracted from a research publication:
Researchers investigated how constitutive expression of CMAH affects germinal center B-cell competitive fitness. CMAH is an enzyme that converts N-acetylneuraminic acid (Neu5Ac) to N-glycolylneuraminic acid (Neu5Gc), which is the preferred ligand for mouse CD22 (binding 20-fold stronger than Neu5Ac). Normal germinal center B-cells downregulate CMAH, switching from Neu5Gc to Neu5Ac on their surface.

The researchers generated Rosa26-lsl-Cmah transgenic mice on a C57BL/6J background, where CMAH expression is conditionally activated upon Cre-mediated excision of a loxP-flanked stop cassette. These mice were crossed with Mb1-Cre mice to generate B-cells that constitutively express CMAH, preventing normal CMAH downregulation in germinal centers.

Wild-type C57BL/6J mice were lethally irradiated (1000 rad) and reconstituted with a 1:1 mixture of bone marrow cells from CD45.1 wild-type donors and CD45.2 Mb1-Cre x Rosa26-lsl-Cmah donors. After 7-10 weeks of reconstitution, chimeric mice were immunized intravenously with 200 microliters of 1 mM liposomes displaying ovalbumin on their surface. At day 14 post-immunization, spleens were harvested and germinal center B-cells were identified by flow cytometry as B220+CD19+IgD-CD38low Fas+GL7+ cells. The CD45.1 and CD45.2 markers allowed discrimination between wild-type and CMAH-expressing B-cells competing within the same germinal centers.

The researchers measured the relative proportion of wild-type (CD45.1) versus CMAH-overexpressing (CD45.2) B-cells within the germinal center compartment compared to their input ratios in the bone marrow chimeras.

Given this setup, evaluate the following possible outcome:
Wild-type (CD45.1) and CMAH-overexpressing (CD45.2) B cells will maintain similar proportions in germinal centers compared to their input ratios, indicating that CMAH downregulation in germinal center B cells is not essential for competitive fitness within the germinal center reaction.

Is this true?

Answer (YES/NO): NO